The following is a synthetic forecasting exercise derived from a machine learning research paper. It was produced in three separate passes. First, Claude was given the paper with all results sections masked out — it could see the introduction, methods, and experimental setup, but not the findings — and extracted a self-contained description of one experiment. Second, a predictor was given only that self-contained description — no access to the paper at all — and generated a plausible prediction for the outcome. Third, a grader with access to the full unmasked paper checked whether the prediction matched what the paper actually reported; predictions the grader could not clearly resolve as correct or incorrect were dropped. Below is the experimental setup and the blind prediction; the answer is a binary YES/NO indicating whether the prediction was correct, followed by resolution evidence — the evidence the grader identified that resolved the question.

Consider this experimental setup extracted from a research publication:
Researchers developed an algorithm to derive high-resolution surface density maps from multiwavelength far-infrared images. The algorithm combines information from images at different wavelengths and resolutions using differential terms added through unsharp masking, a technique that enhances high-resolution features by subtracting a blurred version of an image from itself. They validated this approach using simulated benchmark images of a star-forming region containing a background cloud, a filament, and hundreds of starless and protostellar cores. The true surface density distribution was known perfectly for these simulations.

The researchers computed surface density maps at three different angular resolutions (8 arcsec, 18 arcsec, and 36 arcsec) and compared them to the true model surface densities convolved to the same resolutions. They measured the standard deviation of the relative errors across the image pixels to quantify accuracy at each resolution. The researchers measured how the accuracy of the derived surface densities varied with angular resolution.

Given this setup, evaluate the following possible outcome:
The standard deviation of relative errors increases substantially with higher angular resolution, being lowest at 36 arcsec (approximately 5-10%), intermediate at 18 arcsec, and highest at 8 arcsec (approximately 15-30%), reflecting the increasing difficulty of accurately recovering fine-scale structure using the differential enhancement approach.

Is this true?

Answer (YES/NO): YES